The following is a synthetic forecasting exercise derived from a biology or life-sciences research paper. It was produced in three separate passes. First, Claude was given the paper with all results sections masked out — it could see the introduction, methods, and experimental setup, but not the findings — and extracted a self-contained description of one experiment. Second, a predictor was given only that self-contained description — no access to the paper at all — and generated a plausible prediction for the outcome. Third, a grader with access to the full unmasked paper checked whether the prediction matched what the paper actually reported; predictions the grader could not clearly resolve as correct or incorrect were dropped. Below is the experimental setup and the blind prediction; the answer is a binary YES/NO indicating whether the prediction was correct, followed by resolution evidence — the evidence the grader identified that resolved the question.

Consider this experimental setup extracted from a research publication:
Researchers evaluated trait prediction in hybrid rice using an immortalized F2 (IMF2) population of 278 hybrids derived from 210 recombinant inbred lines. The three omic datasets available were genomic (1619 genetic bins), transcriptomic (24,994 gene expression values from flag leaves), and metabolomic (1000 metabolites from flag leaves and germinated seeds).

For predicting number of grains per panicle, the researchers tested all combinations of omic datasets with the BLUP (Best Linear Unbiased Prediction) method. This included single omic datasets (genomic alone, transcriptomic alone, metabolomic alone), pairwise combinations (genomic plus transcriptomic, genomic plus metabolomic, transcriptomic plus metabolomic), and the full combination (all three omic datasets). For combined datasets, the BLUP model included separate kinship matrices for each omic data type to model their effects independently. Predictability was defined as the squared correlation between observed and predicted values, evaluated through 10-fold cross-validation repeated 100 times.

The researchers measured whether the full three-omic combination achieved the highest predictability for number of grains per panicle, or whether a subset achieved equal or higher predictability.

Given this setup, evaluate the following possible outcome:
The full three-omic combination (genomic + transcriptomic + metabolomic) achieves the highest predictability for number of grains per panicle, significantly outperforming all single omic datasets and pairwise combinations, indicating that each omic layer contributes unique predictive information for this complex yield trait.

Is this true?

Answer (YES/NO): NO